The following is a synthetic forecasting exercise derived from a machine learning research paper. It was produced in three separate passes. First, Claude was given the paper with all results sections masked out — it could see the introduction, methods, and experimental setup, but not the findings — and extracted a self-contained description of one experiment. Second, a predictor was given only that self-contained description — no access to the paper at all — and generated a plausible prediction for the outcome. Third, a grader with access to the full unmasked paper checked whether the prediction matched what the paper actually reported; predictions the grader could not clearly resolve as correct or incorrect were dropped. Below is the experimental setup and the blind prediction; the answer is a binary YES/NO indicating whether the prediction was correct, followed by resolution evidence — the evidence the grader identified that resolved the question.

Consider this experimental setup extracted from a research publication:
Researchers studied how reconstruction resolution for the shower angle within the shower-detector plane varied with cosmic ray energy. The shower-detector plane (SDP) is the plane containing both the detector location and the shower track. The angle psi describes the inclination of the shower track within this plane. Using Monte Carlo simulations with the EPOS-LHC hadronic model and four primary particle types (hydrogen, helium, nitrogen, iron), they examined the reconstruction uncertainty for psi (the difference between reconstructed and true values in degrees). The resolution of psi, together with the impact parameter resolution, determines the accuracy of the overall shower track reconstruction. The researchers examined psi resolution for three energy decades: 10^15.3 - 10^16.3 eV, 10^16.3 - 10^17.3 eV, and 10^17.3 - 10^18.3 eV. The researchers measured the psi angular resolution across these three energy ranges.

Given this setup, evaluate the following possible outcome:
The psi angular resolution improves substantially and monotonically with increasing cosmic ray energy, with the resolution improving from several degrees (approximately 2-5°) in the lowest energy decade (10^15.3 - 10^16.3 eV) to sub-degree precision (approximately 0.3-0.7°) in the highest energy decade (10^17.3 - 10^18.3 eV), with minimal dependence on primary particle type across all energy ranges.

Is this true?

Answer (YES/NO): NO